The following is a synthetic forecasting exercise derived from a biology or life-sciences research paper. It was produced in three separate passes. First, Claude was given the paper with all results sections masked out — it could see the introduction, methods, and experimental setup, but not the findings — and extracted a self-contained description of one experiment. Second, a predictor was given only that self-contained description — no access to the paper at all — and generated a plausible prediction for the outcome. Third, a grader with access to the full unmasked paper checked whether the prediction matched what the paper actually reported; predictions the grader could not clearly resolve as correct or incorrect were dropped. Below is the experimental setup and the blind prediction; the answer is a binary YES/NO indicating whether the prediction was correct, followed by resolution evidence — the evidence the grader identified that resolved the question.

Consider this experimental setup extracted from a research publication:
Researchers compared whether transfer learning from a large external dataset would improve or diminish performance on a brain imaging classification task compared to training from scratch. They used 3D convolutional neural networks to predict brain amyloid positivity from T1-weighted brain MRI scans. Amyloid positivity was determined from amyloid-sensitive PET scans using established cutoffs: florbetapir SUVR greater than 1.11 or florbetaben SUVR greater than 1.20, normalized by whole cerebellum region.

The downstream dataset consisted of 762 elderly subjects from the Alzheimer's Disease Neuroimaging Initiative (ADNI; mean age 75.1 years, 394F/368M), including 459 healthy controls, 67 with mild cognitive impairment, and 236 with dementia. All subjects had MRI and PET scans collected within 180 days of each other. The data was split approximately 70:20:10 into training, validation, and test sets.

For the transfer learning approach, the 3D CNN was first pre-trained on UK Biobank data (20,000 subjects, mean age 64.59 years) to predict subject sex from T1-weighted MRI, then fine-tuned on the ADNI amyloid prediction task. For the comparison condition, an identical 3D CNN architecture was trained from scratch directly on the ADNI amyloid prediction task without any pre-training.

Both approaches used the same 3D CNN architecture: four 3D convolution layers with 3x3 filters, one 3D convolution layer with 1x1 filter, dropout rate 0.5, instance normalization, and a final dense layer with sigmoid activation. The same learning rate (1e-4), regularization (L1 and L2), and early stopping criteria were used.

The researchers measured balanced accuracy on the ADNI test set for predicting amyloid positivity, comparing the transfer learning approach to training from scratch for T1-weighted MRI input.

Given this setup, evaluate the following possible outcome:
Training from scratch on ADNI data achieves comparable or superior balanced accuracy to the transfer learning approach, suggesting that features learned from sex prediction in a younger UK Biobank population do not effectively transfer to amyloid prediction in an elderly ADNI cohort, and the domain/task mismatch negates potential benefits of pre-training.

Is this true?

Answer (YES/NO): YES